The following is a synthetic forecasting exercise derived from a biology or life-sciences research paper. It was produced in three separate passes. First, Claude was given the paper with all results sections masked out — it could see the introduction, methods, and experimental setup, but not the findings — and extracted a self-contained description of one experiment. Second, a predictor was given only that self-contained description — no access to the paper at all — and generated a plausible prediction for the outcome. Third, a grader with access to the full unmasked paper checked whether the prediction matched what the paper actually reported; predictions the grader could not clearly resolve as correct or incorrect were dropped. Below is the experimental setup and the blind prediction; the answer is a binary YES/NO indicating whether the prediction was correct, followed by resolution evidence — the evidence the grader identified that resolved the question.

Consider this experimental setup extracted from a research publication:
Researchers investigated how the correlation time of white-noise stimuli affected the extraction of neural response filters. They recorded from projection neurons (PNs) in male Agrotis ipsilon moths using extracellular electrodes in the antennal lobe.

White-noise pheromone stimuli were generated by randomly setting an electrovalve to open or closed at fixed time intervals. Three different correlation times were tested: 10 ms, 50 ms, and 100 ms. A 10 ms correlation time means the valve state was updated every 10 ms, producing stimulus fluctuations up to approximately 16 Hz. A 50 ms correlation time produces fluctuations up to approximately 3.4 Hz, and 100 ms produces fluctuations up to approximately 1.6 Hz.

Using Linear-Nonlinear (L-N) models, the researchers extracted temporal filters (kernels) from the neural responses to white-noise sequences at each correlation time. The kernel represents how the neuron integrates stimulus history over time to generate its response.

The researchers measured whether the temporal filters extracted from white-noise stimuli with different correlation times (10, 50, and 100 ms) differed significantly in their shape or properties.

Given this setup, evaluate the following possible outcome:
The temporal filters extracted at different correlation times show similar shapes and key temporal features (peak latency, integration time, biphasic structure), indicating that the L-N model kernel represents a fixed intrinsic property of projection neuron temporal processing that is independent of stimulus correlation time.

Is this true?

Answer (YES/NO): YES